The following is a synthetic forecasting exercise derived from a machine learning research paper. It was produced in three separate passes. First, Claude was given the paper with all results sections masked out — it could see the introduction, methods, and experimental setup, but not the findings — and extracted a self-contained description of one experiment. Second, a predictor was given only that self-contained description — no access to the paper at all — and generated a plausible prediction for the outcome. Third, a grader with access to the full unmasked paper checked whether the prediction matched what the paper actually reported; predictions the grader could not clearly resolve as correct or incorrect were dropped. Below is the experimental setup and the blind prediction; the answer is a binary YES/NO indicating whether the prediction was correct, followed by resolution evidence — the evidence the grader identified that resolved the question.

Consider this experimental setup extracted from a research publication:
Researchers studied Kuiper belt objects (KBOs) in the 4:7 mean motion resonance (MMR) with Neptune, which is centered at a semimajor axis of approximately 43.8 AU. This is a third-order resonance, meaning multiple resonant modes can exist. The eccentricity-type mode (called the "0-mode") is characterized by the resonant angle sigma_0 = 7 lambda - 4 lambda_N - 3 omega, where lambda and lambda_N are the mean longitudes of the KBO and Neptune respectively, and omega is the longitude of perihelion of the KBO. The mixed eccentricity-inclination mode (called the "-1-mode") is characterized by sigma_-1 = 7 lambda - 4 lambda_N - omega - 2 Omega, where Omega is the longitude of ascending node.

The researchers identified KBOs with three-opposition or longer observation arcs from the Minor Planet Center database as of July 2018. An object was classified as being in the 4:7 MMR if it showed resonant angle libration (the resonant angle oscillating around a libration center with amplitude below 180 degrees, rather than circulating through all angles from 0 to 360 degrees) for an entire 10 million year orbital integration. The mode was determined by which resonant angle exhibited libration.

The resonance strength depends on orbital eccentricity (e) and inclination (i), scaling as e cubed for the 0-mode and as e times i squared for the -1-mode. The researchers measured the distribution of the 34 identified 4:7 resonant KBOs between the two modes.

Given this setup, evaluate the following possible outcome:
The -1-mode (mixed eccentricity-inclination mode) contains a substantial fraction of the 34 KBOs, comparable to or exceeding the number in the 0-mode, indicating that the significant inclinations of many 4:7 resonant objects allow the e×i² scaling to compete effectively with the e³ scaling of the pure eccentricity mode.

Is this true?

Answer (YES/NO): NO